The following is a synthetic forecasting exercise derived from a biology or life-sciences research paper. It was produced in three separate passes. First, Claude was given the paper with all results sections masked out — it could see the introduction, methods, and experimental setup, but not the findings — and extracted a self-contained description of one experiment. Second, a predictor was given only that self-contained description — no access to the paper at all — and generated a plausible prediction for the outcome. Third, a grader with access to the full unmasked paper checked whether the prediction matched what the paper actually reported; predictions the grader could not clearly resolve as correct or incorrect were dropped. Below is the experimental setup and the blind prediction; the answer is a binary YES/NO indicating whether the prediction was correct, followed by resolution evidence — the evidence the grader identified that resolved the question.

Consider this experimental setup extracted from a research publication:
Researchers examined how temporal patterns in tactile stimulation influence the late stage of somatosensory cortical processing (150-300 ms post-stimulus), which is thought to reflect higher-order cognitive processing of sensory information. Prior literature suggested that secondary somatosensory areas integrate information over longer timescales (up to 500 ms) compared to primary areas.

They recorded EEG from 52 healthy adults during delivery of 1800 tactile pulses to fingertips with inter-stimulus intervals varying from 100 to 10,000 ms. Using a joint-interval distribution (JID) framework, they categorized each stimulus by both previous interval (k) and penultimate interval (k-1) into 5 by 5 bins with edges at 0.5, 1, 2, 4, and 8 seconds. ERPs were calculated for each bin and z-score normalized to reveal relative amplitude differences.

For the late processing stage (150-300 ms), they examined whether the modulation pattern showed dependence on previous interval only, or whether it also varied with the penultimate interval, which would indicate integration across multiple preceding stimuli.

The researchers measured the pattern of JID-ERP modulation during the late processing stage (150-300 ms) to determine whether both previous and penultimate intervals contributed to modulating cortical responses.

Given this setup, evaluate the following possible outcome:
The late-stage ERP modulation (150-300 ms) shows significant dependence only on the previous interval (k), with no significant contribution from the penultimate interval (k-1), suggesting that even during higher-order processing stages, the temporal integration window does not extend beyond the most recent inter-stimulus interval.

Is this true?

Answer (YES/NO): NO